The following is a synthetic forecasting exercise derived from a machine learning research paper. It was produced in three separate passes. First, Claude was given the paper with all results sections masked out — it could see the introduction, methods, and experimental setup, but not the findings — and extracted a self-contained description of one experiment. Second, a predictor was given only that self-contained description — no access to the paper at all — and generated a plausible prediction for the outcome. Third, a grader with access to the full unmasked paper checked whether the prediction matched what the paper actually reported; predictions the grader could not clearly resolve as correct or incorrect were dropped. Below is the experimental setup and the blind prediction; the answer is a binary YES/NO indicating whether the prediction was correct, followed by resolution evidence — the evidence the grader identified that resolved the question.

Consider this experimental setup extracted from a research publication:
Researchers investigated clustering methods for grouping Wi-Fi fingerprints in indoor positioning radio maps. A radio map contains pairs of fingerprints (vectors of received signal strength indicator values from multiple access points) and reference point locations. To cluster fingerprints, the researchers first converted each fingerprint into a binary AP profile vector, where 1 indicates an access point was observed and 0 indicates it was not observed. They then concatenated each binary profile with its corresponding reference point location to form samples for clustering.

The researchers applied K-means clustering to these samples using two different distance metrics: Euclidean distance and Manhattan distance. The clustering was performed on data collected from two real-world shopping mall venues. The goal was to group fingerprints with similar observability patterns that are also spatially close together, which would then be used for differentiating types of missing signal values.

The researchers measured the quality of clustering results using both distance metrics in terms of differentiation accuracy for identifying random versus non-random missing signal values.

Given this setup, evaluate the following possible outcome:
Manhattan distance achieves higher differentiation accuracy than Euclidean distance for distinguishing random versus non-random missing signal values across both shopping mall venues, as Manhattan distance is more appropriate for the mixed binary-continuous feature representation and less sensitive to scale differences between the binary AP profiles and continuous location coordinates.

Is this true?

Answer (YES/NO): NO